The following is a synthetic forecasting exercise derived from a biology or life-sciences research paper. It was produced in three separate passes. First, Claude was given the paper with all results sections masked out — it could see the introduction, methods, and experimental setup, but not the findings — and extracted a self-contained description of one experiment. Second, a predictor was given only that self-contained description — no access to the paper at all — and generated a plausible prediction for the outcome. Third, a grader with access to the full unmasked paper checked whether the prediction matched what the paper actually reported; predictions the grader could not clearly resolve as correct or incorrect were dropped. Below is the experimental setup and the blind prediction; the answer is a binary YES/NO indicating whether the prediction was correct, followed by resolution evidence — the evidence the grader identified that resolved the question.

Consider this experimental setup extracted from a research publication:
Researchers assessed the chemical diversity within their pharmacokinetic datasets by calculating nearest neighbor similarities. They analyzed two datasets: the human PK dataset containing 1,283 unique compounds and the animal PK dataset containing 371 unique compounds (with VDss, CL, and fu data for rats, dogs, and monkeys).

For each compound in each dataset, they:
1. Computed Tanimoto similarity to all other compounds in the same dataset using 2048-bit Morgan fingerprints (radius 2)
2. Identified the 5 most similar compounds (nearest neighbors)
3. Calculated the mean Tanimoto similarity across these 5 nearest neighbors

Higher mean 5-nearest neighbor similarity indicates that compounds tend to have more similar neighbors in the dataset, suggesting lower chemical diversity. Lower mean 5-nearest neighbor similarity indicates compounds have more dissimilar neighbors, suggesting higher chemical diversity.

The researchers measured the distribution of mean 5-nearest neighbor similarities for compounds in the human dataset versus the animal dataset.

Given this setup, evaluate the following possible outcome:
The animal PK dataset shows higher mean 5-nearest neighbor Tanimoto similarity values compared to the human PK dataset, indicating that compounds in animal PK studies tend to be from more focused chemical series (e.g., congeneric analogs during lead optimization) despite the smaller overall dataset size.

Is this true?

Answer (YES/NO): NO